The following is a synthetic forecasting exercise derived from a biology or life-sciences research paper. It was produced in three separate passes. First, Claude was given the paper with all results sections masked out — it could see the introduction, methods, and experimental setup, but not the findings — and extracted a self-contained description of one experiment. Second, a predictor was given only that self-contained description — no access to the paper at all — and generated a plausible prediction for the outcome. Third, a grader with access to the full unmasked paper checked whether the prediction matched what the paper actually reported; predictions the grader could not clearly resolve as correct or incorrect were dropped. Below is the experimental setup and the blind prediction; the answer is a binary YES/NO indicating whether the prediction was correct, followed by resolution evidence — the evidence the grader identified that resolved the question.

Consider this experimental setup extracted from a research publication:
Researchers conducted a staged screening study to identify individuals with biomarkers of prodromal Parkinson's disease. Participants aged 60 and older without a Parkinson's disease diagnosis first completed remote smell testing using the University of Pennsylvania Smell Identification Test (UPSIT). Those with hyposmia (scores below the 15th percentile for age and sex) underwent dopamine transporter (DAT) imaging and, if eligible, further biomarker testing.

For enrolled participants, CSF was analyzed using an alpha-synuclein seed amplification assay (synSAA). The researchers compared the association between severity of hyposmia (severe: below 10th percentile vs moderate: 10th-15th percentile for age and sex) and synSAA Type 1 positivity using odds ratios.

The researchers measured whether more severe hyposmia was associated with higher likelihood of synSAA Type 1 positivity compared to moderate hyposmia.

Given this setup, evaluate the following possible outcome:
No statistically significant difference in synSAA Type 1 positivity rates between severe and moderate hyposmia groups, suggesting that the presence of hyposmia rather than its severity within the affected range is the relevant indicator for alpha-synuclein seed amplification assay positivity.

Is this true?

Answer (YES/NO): NO